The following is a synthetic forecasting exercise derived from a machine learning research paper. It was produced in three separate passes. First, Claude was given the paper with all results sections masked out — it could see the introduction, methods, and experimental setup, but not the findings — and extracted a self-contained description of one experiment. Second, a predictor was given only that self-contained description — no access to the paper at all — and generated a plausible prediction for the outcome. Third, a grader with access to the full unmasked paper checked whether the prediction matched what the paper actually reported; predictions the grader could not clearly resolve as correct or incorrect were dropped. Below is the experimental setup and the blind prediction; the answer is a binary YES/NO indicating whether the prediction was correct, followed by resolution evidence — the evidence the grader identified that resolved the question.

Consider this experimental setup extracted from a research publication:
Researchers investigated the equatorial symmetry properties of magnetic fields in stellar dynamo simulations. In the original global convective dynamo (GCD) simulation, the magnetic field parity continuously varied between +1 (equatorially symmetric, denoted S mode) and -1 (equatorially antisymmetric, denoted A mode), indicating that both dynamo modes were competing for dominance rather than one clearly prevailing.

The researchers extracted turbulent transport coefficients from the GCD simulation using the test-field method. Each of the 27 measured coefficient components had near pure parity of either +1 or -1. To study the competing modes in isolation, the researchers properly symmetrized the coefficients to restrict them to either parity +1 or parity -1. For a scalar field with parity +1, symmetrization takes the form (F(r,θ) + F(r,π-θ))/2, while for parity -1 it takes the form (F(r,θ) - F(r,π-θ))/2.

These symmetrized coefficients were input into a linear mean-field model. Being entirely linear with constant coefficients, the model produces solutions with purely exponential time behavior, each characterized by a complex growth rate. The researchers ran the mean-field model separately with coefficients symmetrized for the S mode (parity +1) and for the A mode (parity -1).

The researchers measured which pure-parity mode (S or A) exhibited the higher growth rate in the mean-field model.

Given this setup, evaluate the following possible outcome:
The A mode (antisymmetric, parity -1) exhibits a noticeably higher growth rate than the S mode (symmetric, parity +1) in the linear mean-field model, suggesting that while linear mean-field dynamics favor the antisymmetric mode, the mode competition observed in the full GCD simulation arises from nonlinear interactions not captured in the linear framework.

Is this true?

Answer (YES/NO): NO